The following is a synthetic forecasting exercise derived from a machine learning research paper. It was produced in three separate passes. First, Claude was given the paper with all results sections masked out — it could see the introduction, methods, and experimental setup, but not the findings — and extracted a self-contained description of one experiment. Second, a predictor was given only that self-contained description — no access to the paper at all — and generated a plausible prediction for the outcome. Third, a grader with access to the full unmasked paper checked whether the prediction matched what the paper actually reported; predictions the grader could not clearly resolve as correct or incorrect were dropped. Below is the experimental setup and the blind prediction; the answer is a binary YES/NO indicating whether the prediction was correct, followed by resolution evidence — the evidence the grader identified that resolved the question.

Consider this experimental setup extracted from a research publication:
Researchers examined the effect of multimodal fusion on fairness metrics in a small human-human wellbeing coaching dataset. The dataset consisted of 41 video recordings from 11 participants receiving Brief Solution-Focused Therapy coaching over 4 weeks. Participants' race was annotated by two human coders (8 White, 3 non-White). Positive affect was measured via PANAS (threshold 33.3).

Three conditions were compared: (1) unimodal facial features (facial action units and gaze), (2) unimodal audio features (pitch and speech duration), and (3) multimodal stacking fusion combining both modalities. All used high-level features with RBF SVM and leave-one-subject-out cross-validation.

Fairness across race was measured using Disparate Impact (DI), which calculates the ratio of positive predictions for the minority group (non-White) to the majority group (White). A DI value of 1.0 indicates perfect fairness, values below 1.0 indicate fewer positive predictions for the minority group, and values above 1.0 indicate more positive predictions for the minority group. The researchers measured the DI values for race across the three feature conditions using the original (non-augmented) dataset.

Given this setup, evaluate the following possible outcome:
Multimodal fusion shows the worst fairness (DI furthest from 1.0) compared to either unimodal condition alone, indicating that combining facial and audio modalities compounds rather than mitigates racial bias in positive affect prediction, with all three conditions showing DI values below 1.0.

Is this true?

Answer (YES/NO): NO